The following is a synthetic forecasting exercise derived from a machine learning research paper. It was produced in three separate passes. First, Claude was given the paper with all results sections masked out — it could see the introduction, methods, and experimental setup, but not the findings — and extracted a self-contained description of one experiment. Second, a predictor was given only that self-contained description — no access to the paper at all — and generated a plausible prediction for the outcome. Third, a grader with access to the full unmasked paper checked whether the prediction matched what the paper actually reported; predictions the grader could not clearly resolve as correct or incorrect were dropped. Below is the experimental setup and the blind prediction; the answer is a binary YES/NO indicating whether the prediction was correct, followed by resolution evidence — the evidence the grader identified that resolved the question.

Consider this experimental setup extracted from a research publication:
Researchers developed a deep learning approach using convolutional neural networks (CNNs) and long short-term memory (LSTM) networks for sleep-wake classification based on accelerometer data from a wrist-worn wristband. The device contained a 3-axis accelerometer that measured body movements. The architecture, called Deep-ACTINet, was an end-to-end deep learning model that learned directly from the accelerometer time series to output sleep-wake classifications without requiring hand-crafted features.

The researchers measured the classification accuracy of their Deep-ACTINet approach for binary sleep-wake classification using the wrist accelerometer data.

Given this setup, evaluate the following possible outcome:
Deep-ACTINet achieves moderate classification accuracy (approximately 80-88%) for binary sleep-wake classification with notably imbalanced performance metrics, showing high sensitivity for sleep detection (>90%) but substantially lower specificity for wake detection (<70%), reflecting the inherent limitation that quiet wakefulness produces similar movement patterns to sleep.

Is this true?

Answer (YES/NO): NO